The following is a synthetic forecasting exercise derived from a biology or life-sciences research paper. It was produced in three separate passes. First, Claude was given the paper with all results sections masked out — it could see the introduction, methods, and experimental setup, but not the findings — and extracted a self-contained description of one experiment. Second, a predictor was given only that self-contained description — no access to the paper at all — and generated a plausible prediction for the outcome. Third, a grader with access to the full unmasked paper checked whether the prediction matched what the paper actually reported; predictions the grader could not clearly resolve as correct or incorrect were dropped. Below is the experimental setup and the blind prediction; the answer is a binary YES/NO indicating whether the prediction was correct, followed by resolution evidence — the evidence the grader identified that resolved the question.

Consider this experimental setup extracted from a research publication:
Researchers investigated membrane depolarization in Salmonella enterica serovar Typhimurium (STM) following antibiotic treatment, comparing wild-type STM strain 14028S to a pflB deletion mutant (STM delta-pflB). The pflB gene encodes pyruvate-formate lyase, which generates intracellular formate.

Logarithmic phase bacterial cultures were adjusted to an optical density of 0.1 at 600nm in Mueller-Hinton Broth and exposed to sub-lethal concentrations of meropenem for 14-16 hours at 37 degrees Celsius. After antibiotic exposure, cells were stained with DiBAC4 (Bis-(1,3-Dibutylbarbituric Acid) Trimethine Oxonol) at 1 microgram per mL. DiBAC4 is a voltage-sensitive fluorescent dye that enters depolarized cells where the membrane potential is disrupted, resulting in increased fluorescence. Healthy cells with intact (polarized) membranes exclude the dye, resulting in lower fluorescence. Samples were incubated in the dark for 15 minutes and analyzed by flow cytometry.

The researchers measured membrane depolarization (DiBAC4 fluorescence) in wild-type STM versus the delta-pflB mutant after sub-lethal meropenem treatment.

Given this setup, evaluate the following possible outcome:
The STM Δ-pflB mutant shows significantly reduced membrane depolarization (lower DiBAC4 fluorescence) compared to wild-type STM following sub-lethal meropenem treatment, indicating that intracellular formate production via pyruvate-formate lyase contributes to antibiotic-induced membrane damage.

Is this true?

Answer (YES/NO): NO